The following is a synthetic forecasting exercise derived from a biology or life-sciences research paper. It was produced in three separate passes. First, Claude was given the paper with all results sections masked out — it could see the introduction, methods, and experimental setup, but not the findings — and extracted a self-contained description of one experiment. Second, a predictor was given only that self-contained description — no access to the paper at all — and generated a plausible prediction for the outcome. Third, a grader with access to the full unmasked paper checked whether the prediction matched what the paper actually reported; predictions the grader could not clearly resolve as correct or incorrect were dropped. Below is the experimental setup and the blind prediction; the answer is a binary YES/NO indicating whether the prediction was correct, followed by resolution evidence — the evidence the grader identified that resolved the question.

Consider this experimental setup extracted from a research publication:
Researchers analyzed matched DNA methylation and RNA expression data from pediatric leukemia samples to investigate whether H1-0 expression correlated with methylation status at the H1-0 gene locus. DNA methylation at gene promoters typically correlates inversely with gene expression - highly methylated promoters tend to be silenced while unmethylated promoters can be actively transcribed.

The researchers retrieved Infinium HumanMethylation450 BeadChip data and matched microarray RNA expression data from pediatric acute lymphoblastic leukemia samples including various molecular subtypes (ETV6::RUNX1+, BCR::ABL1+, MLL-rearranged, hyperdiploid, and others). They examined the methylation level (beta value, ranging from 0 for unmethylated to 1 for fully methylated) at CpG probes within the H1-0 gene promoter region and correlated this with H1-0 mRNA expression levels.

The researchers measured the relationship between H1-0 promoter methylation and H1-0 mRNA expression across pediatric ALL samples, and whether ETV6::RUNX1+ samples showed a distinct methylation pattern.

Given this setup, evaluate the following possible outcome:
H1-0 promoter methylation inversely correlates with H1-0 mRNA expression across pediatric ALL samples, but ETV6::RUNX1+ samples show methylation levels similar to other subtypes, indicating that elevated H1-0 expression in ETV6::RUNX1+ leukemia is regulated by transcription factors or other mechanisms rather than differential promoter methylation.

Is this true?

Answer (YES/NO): NO